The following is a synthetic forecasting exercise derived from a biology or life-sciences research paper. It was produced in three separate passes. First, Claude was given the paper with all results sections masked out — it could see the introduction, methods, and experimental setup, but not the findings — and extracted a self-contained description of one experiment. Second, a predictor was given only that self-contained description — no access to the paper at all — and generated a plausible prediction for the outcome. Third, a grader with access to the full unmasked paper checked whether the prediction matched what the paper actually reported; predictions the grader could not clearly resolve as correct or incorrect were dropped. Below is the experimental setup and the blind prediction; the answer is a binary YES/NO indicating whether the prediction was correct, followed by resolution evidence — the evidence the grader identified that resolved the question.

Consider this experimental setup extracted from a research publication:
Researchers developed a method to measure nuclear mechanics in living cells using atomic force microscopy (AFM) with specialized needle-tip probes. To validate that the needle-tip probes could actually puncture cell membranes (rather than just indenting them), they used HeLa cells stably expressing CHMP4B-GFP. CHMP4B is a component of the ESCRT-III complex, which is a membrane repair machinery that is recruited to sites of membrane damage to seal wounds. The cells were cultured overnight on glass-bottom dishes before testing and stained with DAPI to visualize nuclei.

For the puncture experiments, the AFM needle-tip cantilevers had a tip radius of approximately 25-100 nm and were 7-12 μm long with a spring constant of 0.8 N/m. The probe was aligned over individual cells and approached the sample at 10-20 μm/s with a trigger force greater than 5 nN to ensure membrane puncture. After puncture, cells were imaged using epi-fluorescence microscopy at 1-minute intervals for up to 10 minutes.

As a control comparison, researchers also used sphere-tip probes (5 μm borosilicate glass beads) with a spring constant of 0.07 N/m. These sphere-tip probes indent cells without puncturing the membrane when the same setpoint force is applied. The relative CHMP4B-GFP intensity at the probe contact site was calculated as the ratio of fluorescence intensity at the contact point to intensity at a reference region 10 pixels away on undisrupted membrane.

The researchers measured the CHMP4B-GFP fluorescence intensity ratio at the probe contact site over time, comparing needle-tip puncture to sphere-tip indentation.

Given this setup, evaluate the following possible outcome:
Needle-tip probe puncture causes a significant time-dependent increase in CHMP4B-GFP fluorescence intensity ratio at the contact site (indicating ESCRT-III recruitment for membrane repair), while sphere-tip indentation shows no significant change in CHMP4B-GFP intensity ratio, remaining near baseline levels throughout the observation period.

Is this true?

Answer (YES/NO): YES